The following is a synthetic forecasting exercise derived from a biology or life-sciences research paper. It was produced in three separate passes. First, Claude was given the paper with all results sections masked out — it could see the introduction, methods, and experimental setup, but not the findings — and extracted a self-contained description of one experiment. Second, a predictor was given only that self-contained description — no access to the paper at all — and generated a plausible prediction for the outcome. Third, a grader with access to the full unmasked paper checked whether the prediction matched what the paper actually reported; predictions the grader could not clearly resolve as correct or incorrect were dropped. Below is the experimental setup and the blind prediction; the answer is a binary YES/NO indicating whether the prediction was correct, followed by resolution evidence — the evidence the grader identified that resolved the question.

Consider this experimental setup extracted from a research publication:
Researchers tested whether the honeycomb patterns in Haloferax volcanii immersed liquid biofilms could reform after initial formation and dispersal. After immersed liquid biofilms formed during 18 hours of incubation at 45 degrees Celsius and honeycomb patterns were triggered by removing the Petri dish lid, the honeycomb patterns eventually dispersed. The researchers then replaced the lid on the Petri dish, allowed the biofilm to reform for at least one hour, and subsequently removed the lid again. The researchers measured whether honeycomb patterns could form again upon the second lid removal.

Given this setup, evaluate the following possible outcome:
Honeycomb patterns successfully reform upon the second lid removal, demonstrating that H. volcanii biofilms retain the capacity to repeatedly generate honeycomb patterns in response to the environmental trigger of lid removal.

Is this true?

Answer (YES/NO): YES